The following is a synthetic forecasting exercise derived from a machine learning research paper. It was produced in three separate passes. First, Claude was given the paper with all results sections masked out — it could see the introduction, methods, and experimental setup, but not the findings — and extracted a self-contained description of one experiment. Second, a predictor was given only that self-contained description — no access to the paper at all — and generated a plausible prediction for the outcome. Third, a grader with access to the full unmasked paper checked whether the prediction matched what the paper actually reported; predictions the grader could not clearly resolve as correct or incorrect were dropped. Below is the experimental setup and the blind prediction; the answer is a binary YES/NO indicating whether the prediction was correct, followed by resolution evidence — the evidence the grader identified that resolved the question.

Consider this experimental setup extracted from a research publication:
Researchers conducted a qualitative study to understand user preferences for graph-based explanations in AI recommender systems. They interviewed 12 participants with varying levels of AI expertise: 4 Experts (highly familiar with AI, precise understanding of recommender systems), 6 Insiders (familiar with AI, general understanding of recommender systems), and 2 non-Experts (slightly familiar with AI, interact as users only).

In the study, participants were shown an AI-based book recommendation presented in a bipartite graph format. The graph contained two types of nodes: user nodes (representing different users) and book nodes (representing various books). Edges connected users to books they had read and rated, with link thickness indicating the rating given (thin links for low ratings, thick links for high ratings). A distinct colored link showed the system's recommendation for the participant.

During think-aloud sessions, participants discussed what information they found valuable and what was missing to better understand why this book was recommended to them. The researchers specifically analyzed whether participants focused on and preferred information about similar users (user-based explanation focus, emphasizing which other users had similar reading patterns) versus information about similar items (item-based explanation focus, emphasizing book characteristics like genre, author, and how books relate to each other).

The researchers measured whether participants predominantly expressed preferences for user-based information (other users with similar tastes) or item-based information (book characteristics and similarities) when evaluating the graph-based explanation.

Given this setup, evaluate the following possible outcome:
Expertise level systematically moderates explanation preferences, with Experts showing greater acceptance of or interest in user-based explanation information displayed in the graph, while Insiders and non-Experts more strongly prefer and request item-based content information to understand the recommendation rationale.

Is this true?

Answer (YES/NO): NO